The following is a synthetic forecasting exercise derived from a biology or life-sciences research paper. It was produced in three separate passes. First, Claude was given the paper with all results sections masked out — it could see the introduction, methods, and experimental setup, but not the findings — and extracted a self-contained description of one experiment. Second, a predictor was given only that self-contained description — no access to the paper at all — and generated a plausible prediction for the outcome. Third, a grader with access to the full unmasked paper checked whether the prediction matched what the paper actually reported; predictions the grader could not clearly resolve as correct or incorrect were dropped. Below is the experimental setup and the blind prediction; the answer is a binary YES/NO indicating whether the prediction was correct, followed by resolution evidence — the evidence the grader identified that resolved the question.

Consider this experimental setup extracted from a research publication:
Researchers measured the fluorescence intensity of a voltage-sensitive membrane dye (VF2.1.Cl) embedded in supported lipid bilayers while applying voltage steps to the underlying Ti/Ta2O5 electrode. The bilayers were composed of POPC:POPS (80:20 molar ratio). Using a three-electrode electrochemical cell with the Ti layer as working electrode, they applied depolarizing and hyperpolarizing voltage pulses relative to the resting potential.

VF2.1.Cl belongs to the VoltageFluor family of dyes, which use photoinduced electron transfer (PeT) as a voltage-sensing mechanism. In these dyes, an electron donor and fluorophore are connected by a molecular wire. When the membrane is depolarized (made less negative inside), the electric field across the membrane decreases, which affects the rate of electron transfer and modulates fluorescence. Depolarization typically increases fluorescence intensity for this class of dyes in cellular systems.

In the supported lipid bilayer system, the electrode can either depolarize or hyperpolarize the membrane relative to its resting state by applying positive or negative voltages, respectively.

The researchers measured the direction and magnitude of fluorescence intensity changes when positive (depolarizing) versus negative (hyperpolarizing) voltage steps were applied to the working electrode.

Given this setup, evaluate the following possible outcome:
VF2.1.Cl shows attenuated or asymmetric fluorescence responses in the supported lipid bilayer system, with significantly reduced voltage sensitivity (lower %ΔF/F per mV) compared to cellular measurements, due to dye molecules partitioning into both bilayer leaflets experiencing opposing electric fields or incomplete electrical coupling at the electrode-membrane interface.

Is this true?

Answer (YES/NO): NO